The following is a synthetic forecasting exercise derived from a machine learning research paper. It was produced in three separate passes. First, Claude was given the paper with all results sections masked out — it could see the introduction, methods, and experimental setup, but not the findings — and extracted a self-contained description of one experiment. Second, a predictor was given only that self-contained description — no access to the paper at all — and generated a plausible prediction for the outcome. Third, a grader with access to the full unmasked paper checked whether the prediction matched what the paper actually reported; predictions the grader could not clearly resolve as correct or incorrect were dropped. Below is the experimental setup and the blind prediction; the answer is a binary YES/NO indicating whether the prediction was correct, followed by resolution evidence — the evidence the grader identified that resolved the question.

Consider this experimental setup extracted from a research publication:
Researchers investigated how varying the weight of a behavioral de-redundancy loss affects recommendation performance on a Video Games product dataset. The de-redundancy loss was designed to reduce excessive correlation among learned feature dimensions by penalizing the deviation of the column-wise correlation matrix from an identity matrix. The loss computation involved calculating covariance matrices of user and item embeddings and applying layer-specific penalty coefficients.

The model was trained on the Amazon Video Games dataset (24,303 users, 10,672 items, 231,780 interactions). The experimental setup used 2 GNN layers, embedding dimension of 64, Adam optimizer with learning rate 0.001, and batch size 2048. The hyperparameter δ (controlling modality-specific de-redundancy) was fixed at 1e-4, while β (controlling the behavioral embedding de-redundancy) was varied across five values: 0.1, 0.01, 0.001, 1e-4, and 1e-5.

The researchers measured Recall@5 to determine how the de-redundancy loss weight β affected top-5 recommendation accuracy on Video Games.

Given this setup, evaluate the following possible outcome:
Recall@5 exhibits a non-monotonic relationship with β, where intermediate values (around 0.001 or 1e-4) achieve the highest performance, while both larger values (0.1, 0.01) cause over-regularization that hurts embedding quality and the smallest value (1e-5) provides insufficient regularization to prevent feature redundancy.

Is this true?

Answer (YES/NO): NO